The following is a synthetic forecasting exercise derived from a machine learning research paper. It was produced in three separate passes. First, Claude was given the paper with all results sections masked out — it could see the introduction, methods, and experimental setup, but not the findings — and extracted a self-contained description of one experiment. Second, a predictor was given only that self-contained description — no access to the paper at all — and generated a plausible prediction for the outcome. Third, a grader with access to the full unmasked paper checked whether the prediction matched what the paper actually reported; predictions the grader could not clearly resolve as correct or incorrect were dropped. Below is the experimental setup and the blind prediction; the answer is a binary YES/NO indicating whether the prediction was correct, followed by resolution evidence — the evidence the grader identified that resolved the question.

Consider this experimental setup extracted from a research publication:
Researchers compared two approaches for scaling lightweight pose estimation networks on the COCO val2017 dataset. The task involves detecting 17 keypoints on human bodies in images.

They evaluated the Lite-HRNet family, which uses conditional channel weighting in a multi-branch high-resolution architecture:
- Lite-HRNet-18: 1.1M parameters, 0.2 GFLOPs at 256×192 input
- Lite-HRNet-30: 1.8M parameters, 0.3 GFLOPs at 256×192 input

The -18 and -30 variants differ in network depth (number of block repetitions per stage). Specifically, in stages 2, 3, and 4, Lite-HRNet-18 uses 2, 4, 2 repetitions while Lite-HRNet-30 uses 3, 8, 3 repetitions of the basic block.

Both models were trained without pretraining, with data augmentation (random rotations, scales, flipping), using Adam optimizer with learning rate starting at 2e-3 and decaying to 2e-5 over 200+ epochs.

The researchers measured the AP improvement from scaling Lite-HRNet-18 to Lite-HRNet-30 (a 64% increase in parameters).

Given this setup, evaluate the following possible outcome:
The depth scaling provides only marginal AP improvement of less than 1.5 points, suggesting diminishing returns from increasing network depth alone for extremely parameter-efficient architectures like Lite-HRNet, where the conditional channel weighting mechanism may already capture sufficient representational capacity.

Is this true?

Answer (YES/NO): NO